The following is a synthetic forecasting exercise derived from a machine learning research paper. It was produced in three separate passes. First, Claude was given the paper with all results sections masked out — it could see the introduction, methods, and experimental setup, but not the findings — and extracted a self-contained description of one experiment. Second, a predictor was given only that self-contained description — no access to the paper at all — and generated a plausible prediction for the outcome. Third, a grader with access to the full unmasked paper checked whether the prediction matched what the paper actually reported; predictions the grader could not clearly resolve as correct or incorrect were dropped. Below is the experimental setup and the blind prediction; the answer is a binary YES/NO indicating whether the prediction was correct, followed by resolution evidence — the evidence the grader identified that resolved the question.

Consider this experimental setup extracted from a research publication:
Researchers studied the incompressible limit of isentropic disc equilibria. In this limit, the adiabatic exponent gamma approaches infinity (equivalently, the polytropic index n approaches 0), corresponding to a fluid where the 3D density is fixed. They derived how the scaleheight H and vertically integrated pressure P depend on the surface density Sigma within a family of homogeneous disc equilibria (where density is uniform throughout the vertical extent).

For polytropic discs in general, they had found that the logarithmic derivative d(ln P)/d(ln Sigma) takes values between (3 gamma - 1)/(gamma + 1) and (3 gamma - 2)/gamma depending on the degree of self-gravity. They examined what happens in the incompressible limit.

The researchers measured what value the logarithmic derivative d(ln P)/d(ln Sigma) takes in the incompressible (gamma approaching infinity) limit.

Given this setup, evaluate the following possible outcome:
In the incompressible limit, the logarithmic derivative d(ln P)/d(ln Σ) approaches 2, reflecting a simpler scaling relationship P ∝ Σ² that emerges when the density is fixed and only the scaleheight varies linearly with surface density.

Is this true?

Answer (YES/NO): NO